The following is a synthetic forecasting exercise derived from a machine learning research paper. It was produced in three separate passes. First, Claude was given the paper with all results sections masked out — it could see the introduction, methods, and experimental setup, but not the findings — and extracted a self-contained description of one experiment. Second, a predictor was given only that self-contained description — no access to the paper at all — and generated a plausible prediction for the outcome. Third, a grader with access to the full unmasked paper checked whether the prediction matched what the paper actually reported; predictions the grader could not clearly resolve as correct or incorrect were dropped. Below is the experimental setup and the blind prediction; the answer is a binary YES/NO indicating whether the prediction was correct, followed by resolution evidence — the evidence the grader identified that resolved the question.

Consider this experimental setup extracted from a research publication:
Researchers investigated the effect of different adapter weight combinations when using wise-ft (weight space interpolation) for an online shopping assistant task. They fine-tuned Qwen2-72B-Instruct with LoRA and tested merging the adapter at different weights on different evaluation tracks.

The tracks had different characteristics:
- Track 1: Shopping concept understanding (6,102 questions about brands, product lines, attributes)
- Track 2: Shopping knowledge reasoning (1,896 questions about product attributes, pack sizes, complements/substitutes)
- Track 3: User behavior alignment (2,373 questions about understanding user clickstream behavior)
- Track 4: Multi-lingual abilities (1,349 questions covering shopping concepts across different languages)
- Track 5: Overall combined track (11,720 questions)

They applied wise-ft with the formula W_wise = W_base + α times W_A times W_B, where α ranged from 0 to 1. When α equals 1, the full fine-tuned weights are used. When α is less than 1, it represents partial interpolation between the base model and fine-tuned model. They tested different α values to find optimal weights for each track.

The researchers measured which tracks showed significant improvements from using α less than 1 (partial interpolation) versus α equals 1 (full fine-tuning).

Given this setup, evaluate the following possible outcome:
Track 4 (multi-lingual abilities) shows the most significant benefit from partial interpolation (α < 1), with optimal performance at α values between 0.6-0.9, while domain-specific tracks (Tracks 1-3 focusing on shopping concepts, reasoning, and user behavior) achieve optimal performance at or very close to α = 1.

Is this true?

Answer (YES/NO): NO